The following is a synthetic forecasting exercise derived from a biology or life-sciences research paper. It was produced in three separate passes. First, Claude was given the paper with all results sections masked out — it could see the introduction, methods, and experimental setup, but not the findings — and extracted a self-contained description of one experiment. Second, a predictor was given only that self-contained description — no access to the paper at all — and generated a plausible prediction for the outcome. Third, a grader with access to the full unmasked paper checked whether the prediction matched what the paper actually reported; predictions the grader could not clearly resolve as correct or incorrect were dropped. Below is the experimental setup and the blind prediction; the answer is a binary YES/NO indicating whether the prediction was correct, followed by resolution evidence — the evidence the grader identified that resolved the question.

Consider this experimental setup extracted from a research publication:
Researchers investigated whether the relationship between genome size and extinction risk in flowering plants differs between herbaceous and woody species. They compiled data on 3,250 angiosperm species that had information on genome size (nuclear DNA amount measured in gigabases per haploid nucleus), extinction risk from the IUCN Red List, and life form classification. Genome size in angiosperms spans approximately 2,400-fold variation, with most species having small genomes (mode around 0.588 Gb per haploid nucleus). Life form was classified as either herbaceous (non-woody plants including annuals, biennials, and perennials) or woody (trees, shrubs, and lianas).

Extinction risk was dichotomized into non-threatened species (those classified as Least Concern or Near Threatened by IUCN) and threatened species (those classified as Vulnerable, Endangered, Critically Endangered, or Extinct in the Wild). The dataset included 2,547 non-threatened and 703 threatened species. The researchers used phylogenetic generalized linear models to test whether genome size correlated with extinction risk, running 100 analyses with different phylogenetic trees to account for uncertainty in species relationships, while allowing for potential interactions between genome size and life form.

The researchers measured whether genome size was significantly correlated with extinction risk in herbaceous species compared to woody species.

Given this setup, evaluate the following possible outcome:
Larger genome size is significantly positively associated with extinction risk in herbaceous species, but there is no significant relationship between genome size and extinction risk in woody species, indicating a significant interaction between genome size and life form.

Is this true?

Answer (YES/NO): YES